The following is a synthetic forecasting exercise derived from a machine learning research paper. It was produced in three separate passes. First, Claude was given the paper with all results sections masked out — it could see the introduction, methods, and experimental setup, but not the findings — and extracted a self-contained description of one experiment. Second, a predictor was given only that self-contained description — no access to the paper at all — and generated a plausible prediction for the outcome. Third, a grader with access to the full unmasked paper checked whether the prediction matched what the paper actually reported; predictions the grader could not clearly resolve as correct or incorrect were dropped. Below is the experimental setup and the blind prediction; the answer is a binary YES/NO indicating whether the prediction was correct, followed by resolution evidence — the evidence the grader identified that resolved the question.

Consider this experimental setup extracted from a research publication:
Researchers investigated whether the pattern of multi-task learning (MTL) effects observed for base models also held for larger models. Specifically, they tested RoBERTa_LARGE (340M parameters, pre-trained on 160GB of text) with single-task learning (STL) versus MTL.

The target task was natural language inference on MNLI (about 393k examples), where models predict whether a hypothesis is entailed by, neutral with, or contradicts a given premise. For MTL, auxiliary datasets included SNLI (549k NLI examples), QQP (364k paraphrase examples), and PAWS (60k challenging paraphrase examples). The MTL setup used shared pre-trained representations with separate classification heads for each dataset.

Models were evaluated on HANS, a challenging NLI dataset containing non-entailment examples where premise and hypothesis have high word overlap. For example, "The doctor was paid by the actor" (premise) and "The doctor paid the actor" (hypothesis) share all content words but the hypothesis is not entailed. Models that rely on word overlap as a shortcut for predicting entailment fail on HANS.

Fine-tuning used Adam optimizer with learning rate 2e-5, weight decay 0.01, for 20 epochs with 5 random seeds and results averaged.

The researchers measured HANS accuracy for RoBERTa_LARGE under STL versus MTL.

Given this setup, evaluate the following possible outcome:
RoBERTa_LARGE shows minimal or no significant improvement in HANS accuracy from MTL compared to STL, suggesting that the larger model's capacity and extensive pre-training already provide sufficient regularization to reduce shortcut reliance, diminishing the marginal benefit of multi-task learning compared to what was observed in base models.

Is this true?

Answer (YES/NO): YES